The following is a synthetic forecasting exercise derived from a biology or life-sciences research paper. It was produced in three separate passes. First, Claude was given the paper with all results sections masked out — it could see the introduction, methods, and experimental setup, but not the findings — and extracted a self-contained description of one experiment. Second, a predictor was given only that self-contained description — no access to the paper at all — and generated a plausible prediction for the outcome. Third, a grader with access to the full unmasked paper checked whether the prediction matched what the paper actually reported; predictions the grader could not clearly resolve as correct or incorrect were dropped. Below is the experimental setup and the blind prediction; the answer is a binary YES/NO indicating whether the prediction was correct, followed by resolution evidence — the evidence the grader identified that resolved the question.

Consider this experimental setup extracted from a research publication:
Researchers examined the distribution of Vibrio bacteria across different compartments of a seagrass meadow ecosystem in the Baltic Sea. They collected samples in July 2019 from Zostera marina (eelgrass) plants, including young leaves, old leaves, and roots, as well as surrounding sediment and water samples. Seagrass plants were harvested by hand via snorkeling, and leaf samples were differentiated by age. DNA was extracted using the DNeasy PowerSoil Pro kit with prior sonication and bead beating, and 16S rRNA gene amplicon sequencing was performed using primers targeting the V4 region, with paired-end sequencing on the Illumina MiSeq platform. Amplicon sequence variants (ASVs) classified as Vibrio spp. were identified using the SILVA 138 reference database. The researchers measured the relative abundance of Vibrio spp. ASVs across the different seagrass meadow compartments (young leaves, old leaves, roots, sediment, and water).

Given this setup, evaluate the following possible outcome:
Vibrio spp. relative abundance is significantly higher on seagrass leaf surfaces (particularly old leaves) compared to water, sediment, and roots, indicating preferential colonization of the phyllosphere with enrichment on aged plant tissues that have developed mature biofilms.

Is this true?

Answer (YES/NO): NO